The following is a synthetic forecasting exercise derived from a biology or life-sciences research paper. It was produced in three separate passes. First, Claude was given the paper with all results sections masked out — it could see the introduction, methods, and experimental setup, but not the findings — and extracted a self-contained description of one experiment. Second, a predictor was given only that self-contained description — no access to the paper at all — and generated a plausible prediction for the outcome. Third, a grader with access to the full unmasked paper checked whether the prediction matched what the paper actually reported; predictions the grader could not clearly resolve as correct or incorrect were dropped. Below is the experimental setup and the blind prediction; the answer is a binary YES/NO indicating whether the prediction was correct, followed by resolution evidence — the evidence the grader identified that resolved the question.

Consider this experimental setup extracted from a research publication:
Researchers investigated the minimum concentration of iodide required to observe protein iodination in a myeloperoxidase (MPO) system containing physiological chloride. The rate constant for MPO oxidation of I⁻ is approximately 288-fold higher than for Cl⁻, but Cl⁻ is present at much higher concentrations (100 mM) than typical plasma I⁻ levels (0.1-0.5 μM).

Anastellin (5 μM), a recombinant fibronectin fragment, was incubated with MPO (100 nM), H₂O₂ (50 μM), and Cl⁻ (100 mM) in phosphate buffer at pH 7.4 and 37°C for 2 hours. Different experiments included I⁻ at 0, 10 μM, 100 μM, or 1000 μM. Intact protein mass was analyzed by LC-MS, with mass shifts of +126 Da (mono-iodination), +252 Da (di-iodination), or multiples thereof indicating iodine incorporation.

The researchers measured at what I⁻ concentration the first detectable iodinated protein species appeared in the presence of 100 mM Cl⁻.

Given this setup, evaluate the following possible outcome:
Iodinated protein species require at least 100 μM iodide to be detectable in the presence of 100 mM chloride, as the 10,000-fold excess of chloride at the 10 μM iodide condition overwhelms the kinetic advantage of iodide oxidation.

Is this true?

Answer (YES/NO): NO